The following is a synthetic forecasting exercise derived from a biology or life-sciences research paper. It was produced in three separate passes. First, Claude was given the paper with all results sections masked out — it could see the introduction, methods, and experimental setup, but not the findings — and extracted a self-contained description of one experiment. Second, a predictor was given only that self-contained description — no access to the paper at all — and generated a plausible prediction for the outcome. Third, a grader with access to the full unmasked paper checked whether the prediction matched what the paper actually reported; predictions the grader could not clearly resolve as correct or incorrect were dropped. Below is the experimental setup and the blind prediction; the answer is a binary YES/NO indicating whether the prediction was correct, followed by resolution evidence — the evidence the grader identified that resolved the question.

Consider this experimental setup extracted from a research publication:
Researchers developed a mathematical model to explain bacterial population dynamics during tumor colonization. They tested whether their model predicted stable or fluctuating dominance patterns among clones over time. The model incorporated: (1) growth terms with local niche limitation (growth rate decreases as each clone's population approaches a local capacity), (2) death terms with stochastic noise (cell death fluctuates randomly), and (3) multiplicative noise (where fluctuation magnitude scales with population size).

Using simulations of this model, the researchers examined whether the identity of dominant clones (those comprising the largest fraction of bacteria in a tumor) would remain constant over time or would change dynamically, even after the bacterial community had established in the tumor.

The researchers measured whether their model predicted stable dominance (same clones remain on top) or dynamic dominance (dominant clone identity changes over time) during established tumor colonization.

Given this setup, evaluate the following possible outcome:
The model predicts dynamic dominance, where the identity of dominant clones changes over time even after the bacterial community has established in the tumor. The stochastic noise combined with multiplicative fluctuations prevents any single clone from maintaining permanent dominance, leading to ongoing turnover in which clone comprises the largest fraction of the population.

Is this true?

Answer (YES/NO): YES